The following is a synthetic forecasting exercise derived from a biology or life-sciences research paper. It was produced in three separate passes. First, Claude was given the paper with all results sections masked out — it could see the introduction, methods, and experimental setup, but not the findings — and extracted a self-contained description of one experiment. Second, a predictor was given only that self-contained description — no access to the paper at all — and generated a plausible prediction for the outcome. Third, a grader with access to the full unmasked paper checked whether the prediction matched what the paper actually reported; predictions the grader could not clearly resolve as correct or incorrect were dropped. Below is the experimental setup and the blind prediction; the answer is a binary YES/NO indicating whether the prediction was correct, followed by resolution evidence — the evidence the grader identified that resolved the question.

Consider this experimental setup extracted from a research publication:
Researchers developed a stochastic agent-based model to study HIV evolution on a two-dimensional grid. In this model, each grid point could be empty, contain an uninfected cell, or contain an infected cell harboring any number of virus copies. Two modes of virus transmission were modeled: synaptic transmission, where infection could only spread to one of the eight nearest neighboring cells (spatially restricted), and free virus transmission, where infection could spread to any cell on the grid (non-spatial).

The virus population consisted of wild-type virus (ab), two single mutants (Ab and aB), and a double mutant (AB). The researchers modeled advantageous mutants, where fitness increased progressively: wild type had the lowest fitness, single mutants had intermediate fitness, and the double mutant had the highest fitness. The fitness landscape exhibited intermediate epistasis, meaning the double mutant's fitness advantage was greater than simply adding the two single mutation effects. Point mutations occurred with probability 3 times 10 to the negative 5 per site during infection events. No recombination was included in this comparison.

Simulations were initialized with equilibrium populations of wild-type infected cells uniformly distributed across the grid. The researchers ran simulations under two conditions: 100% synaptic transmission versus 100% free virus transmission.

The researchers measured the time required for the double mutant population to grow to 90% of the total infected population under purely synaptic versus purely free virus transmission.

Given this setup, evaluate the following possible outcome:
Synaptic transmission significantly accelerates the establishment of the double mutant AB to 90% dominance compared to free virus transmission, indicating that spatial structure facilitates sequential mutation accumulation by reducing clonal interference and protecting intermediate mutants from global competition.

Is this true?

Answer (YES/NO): NO